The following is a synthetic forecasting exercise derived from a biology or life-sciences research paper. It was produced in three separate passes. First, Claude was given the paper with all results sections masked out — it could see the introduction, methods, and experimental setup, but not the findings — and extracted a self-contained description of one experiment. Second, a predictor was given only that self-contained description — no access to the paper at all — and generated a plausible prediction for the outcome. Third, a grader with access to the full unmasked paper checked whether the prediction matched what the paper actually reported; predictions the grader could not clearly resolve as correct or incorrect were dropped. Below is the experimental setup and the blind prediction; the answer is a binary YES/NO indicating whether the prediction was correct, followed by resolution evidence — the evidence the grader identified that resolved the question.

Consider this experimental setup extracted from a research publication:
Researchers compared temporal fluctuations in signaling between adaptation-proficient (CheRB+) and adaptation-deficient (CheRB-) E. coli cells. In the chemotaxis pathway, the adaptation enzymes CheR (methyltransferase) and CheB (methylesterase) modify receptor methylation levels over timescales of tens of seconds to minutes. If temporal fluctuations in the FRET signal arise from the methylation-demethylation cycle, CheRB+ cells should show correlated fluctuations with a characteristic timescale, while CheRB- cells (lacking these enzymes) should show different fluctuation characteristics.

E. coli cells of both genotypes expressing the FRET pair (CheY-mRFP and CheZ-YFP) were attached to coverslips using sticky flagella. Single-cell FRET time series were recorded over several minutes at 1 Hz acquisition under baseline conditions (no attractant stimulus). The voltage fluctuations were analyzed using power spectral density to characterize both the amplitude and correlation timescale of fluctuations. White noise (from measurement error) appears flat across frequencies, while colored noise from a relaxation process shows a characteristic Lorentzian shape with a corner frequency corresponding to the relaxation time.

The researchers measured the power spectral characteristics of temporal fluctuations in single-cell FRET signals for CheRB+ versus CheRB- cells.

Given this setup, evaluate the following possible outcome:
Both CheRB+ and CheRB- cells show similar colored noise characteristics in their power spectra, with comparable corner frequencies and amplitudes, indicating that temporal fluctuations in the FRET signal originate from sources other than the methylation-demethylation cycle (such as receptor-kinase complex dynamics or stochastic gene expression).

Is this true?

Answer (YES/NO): NO